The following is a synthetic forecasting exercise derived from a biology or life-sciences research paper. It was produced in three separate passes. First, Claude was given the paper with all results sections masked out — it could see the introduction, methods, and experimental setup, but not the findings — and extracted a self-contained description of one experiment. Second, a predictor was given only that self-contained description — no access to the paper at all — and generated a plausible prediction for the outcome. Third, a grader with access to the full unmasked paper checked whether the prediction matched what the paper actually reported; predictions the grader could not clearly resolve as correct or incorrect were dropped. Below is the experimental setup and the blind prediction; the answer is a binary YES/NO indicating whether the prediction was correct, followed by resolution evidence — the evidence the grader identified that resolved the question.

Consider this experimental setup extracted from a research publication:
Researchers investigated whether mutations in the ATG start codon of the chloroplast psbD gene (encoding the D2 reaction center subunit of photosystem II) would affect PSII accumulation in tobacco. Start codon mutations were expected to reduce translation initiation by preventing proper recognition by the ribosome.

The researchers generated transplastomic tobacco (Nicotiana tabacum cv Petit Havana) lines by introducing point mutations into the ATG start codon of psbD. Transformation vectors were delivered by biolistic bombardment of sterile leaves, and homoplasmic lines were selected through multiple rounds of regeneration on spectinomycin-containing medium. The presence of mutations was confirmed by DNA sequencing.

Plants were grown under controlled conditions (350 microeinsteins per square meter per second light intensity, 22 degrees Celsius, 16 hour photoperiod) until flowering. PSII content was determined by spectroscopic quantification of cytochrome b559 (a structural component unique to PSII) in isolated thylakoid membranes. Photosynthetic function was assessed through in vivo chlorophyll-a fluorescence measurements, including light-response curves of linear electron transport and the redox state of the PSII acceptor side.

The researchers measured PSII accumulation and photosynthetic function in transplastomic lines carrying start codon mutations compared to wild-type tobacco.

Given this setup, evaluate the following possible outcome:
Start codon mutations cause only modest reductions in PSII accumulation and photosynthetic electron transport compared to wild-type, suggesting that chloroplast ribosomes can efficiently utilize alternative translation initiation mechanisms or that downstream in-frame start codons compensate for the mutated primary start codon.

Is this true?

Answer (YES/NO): YES